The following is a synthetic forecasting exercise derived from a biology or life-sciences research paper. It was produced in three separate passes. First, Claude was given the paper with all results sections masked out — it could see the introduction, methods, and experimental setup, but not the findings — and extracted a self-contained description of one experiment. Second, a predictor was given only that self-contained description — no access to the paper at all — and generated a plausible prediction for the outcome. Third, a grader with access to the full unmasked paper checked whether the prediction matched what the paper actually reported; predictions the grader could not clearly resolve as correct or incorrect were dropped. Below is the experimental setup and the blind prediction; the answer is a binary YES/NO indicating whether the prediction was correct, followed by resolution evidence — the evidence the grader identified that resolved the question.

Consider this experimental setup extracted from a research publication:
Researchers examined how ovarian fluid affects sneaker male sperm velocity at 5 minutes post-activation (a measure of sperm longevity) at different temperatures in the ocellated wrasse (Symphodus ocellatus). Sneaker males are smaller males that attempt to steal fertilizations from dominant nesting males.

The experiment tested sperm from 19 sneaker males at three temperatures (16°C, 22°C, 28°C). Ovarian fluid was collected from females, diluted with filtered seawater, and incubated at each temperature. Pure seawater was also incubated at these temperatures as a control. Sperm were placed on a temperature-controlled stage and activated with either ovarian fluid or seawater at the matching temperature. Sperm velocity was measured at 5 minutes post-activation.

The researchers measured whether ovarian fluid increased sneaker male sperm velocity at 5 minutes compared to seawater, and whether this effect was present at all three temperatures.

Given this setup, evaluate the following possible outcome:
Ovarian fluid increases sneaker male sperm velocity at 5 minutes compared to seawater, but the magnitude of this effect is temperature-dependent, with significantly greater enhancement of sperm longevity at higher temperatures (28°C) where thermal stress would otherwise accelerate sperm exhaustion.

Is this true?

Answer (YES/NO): NO